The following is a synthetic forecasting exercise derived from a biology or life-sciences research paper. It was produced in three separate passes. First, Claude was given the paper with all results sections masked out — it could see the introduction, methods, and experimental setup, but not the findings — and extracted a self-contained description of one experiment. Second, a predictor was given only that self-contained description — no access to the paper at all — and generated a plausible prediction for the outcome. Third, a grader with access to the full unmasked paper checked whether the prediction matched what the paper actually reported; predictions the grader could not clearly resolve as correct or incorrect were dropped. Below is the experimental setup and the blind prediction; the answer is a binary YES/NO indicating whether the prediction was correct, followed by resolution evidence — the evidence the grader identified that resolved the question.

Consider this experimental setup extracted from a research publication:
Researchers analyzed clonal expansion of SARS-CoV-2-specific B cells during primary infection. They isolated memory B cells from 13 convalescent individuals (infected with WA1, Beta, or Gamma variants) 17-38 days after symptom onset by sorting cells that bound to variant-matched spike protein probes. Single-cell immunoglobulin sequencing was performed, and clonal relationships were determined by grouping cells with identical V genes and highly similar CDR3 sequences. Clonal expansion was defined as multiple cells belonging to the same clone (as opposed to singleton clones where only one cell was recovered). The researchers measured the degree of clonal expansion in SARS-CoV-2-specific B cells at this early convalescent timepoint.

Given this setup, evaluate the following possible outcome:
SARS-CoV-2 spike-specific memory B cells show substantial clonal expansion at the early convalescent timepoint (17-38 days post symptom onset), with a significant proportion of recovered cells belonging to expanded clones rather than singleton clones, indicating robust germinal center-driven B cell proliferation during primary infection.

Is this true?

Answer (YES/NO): NO